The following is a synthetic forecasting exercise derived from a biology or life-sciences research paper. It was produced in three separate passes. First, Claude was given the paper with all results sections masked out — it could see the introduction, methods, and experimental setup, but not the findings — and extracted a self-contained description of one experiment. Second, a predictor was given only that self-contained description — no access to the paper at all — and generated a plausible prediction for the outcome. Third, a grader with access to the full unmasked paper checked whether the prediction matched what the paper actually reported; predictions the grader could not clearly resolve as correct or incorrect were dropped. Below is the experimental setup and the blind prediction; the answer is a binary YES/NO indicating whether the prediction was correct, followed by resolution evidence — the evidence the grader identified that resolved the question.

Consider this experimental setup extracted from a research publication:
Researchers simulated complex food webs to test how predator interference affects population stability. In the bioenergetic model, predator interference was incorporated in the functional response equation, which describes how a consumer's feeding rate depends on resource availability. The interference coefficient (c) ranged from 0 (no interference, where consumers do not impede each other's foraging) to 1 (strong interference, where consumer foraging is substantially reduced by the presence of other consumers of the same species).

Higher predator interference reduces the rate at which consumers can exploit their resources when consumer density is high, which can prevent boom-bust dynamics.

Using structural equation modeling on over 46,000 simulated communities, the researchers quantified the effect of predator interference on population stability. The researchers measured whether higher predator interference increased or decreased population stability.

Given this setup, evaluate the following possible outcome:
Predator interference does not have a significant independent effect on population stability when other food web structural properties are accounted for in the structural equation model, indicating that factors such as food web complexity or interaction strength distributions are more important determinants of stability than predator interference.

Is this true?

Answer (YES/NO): NO